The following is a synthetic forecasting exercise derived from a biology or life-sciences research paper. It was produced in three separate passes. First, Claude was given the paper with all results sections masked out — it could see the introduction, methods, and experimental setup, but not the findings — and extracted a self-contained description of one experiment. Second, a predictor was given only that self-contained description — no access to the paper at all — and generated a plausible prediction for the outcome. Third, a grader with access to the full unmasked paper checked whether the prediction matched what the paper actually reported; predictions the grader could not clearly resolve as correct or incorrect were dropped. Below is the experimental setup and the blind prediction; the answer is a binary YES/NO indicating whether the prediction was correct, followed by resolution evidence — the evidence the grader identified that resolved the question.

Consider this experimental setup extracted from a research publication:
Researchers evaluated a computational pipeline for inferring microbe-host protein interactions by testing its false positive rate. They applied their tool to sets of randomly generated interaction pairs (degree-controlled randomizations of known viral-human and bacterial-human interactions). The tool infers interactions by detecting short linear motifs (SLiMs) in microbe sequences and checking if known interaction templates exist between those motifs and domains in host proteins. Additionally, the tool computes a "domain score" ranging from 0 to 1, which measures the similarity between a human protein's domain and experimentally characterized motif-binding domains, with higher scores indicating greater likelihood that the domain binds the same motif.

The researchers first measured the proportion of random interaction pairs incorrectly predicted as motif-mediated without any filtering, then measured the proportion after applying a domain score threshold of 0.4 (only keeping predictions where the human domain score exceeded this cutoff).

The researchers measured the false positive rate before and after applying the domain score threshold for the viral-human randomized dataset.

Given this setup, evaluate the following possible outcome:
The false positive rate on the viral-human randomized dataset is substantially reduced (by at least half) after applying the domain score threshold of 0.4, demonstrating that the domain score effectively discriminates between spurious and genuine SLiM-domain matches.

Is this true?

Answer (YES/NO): YES